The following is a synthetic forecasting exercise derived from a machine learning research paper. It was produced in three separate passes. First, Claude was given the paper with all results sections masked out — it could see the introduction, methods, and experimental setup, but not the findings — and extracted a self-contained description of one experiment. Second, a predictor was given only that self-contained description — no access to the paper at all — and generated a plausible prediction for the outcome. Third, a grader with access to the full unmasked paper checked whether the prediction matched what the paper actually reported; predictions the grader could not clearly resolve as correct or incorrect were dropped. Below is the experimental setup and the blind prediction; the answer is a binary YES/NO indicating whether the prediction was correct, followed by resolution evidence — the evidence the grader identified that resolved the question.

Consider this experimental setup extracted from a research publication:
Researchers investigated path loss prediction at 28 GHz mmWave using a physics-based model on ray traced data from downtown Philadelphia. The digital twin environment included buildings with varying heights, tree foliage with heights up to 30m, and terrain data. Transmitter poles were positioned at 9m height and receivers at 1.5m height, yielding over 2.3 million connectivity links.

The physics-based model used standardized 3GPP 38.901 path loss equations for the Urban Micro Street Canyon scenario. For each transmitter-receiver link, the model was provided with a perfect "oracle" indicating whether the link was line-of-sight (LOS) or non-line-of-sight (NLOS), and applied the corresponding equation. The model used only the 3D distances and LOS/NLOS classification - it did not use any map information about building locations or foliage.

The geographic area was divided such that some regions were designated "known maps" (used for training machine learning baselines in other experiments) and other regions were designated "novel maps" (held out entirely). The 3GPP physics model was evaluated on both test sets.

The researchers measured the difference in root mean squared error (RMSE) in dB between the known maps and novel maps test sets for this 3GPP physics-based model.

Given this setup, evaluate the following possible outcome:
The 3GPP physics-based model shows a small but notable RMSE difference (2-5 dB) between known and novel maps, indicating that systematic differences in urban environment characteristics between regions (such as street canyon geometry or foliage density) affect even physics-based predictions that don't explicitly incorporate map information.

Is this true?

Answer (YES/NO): NO